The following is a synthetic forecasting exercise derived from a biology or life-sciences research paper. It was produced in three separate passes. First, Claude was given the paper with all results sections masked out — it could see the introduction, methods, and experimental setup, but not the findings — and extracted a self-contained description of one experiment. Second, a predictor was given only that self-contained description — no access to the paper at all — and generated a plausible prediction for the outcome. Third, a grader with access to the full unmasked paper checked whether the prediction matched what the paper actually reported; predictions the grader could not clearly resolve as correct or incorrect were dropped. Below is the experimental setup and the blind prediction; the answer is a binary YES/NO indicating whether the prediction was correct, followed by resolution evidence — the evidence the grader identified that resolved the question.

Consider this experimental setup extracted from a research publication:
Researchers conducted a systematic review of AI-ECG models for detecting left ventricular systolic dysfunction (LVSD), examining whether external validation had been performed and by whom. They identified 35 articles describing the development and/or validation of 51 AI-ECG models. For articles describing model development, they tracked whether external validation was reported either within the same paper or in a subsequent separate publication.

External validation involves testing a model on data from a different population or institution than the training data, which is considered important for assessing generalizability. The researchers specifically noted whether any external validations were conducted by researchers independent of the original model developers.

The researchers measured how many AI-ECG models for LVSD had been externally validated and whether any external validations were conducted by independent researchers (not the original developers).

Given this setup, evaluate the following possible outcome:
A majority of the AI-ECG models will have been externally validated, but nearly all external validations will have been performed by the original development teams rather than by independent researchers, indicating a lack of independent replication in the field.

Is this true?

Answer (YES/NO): YES